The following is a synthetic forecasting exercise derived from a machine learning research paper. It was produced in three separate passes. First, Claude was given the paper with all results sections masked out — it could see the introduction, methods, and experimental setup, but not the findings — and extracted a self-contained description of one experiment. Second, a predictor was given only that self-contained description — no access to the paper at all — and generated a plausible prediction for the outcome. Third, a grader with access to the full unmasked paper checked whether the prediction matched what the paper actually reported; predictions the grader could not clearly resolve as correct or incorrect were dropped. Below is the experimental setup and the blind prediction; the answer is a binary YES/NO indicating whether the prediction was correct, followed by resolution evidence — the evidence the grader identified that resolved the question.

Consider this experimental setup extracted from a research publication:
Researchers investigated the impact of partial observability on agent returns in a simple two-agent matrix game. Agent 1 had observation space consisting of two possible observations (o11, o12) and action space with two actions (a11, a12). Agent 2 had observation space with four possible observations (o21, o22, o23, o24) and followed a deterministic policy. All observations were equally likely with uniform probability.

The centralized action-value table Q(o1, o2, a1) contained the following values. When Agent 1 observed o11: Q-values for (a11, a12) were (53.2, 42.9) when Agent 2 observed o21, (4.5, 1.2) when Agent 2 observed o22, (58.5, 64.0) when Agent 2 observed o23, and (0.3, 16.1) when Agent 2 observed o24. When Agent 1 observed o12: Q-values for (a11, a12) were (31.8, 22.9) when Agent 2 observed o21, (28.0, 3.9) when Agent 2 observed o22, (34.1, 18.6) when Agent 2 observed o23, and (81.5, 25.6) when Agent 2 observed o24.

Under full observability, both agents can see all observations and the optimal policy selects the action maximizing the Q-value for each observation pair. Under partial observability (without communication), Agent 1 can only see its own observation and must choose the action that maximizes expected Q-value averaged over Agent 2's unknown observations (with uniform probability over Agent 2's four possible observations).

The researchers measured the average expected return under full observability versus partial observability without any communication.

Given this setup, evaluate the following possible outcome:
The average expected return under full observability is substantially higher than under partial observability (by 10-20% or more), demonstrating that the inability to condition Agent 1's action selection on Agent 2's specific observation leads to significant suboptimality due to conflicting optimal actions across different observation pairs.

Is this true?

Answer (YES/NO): YES